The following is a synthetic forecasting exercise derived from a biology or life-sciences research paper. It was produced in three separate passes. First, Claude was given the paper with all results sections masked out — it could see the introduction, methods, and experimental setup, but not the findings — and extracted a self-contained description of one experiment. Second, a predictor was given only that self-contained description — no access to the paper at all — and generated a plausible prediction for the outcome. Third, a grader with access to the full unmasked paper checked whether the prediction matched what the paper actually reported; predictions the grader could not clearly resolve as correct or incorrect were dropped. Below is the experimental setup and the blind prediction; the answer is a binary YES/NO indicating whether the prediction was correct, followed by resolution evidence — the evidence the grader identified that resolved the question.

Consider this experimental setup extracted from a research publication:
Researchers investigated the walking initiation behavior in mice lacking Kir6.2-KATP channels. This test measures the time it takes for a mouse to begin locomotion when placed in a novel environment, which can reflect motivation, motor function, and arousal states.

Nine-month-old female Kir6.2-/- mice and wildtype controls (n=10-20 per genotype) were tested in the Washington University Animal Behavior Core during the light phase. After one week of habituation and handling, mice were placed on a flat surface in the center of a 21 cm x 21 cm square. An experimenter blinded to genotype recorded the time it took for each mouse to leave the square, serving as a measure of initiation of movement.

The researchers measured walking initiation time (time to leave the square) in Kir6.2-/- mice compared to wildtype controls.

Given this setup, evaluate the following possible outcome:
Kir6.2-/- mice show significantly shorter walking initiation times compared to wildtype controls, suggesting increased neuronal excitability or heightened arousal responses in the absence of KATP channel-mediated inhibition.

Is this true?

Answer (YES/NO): NO